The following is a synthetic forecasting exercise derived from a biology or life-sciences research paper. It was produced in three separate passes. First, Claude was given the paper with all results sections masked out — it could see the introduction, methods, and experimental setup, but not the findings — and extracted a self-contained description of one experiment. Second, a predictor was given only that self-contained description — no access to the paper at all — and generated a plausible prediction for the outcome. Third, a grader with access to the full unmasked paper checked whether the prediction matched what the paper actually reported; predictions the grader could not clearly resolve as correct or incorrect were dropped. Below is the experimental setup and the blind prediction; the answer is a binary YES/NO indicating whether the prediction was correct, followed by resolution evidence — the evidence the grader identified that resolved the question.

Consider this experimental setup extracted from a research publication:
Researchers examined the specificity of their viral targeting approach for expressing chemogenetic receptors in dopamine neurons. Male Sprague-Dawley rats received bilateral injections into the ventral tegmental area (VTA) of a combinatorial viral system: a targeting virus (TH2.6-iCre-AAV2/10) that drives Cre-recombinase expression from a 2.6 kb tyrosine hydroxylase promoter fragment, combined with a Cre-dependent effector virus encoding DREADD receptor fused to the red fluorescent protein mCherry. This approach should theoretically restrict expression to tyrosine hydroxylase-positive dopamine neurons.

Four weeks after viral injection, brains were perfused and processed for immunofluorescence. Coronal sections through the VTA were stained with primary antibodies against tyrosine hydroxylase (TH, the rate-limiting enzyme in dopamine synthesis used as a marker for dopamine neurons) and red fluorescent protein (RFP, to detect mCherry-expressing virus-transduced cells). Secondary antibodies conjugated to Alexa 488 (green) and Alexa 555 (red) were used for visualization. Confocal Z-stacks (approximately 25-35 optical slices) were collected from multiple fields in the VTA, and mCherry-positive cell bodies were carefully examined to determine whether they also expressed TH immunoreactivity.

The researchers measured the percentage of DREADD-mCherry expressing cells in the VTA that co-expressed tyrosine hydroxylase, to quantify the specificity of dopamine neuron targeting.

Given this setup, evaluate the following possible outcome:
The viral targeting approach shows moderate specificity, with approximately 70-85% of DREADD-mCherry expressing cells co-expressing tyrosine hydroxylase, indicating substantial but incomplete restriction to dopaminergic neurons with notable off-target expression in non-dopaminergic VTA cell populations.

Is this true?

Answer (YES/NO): NO